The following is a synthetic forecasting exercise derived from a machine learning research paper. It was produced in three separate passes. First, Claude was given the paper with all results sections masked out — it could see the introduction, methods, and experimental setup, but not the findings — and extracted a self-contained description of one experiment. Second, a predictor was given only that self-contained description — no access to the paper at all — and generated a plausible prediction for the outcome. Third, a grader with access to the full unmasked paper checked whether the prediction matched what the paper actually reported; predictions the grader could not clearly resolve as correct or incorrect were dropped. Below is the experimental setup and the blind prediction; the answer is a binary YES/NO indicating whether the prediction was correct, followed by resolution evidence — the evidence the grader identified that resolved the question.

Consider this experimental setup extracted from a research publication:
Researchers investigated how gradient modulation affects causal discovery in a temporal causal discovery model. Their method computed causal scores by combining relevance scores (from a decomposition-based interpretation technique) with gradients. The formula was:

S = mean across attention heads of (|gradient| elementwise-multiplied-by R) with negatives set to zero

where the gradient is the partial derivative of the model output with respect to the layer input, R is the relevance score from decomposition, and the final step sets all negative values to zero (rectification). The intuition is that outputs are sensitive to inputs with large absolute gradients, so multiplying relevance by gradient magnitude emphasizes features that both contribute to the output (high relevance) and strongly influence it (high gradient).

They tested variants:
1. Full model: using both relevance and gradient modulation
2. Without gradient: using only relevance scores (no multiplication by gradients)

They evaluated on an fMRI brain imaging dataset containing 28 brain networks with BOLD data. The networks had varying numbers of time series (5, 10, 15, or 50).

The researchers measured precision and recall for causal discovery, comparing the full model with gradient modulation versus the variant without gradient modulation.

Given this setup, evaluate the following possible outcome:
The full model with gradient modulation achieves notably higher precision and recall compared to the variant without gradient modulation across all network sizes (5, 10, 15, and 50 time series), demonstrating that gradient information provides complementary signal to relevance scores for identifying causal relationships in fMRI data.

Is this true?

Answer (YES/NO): NO